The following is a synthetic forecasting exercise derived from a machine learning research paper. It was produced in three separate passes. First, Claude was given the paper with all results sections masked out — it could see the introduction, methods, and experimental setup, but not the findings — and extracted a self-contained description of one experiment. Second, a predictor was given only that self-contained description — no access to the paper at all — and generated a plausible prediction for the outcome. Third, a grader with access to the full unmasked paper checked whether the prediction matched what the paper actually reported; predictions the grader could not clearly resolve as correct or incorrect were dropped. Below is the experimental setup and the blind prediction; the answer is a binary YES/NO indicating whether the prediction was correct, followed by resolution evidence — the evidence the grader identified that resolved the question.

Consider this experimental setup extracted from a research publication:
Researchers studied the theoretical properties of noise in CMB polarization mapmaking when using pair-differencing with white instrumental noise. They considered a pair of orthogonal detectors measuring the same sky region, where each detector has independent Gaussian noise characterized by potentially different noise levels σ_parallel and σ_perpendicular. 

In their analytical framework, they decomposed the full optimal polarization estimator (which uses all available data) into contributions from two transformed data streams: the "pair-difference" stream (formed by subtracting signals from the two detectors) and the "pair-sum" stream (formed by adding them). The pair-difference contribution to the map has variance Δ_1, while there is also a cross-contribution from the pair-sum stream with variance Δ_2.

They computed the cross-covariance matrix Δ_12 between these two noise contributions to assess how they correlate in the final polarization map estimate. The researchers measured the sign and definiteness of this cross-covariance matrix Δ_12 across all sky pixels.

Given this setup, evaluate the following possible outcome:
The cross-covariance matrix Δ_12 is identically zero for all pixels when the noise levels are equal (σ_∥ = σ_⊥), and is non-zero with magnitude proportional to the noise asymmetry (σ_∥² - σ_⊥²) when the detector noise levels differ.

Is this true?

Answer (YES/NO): NO